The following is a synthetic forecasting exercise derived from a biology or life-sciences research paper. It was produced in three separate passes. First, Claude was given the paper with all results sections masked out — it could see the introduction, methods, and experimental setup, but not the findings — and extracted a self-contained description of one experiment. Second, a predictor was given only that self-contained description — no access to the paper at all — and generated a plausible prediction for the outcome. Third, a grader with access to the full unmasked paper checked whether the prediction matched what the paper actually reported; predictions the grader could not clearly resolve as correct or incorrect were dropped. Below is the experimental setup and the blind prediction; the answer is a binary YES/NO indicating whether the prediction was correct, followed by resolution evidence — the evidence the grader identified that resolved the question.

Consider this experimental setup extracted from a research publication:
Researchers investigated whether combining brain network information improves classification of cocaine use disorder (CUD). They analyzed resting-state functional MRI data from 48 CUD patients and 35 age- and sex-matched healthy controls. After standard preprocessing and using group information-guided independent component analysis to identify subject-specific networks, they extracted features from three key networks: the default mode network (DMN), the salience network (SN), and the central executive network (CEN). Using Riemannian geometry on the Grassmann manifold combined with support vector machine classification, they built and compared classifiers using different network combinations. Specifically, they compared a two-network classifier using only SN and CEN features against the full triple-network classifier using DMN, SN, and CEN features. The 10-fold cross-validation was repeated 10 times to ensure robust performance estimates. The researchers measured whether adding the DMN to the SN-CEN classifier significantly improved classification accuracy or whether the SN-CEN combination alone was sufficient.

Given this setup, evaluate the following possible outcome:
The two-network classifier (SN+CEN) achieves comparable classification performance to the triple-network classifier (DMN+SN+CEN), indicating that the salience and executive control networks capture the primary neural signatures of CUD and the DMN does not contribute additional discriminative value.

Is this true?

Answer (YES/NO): NO